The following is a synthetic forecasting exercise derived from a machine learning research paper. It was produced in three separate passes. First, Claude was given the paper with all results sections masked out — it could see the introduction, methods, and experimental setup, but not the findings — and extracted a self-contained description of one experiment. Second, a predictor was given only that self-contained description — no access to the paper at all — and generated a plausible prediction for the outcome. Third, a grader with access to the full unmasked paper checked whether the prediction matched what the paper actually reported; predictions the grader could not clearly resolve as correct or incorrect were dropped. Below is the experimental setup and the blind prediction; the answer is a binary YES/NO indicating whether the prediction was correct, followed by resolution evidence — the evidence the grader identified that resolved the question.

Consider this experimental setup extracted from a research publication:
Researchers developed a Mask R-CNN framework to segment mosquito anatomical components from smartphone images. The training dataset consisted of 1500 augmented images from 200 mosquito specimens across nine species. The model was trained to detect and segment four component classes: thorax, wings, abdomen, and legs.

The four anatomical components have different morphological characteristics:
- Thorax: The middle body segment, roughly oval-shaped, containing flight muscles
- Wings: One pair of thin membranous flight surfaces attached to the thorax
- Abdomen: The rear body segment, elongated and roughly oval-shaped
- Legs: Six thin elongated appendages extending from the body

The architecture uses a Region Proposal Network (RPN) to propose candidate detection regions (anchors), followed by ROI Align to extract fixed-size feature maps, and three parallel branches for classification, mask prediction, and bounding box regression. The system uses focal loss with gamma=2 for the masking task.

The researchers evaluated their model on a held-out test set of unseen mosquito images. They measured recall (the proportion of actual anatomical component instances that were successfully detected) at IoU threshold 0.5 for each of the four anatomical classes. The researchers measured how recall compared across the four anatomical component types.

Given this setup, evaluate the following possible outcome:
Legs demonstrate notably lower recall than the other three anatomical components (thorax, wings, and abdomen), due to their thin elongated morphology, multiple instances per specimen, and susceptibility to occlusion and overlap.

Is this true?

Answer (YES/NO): YES